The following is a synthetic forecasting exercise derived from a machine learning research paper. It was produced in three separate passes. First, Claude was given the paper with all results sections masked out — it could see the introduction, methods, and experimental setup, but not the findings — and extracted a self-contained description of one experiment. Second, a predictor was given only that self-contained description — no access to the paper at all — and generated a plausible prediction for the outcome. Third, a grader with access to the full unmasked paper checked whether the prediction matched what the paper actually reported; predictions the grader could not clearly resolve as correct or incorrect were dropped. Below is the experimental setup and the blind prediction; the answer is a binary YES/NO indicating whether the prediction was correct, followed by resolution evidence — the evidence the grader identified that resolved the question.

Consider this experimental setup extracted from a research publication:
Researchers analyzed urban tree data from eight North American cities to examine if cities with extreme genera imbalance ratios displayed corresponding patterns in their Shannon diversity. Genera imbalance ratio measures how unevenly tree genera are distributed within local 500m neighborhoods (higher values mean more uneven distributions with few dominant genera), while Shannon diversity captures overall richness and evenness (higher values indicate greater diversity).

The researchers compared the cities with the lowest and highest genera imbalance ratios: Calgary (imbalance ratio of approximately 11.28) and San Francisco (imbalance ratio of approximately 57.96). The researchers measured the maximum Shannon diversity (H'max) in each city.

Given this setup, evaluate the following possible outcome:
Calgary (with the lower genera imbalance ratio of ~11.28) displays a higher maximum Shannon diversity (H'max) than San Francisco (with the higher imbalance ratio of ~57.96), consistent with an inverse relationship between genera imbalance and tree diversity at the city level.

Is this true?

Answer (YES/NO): NO